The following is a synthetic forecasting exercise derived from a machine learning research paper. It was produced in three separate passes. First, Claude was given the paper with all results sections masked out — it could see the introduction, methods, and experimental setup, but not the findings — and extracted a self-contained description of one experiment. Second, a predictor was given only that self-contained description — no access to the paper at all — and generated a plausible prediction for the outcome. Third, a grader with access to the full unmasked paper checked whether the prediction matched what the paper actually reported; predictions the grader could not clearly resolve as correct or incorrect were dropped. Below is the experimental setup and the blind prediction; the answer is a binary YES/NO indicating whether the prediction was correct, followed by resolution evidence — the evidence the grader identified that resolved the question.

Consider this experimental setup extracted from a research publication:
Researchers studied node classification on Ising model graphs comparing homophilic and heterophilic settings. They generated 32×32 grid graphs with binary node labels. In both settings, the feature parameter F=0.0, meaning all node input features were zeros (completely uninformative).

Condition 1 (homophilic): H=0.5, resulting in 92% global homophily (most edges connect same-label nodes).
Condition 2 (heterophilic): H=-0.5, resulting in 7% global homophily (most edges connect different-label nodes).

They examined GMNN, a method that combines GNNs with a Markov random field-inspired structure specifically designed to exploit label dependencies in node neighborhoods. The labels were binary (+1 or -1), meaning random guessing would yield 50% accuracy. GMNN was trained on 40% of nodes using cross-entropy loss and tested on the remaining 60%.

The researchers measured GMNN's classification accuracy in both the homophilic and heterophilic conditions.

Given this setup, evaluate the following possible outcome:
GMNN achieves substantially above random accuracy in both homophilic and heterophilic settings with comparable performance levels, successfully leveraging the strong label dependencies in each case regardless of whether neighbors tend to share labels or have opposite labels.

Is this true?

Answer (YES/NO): NO